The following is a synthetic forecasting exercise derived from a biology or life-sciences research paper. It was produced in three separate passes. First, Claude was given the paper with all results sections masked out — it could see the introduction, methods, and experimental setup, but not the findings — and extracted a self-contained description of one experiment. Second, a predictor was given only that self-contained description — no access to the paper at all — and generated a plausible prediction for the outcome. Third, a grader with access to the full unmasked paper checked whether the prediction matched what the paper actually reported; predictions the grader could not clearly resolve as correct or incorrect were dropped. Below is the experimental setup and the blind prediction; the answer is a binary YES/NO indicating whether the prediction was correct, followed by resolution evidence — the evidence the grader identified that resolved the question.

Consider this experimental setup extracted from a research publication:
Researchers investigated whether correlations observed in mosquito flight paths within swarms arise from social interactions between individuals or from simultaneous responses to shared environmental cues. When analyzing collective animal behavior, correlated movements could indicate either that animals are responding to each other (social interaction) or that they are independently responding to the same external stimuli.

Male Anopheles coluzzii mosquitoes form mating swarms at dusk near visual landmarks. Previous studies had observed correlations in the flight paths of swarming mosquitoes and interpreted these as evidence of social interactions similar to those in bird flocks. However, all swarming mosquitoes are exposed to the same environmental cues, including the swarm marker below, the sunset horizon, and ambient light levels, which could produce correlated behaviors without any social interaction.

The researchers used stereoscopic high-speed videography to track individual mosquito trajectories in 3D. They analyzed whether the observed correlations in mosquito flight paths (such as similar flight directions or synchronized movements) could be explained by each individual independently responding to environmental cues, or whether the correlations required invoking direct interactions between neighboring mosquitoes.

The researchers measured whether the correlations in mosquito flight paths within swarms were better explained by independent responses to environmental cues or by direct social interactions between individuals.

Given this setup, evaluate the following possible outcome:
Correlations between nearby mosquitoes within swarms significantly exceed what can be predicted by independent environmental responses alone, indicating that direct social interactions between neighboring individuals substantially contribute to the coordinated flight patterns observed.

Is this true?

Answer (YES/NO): NO